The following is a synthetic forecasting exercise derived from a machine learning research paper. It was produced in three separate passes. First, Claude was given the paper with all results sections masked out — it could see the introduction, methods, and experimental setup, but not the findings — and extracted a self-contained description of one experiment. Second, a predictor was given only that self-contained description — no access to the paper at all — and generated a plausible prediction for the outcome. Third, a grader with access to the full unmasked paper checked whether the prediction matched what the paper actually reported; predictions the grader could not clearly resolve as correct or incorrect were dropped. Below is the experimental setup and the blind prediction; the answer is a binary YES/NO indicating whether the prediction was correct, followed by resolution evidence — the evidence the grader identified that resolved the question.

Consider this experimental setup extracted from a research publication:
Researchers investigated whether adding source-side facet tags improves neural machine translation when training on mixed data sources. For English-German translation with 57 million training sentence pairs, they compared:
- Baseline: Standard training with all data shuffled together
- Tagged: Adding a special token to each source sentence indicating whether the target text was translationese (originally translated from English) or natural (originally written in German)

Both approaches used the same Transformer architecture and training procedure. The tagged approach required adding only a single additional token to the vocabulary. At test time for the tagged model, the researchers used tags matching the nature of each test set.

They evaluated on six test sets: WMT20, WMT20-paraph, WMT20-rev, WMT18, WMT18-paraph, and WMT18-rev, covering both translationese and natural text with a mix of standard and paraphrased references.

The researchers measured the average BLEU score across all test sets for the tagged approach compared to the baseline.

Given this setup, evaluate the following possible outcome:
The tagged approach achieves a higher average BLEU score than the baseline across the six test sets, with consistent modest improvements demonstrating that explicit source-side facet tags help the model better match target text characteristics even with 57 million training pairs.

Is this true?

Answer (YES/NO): YES